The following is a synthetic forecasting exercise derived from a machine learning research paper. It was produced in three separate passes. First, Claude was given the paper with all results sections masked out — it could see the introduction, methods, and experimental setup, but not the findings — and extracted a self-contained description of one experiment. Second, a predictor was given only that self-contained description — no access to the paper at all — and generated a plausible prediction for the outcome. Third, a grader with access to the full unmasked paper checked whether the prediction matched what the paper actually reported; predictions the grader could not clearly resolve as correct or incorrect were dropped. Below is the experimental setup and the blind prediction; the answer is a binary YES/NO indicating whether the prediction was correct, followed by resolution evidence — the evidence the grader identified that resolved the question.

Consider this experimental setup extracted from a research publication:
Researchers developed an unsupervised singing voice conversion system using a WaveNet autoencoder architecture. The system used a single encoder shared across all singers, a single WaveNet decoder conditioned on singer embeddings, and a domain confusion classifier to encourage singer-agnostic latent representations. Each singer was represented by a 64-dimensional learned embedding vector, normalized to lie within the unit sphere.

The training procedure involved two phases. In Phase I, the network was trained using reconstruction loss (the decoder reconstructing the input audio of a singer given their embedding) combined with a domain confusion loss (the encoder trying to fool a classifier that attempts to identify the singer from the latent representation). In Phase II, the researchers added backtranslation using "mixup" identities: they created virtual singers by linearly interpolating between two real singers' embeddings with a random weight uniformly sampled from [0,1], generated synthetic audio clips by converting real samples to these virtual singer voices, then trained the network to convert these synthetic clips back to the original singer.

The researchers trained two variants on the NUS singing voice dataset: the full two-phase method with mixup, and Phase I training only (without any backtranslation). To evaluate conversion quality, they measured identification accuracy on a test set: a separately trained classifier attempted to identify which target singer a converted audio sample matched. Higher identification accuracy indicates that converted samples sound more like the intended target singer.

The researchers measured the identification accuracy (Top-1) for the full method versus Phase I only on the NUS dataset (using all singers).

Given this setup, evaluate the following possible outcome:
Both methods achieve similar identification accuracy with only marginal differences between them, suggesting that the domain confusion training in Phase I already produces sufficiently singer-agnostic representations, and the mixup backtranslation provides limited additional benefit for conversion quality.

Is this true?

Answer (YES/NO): NO